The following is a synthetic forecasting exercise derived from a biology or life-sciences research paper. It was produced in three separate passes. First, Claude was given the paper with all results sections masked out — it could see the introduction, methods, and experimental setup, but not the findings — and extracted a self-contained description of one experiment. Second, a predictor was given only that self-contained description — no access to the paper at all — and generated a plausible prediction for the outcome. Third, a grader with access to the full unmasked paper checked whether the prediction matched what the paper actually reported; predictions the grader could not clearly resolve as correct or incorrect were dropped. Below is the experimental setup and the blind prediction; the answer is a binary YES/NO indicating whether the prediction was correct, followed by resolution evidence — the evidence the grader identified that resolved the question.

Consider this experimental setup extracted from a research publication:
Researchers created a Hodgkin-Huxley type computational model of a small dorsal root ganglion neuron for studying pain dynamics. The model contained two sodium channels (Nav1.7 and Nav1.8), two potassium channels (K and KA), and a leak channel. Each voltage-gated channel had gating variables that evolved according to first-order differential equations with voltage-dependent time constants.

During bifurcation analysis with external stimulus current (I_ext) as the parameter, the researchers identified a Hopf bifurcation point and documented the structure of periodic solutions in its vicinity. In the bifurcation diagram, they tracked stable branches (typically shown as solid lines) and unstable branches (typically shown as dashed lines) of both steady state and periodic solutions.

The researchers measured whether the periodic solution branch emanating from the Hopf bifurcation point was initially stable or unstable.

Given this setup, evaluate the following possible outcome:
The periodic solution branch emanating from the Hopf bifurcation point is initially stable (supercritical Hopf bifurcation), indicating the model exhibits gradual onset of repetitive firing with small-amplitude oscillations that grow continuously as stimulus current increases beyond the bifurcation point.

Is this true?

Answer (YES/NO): NO